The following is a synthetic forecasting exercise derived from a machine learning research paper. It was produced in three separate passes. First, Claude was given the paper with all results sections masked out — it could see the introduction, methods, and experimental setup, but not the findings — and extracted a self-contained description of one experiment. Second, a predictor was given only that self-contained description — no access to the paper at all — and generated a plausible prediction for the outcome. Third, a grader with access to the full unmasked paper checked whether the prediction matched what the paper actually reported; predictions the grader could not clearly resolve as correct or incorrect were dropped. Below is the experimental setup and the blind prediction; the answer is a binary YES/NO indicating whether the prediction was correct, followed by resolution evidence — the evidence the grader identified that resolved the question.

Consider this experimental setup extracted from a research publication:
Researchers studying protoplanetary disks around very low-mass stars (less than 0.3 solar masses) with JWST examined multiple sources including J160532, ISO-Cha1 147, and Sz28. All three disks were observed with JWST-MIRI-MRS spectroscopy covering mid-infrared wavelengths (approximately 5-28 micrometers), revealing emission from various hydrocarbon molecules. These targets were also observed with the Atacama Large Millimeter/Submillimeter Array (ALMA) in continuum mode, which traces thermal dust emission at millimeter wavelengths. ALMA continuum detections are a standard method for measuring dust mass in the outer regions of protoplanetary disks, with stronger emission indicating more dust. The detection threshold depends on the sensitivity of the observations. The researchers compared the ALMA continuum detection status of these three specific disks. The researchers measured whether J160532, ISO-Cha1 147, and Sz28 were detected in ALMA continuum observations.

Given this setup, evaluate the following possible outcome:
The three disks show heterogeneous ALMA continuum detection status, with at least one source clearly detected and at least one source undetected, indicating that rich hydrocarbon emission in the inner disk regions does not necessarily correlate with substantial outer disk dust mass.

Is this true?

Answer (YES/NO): NO